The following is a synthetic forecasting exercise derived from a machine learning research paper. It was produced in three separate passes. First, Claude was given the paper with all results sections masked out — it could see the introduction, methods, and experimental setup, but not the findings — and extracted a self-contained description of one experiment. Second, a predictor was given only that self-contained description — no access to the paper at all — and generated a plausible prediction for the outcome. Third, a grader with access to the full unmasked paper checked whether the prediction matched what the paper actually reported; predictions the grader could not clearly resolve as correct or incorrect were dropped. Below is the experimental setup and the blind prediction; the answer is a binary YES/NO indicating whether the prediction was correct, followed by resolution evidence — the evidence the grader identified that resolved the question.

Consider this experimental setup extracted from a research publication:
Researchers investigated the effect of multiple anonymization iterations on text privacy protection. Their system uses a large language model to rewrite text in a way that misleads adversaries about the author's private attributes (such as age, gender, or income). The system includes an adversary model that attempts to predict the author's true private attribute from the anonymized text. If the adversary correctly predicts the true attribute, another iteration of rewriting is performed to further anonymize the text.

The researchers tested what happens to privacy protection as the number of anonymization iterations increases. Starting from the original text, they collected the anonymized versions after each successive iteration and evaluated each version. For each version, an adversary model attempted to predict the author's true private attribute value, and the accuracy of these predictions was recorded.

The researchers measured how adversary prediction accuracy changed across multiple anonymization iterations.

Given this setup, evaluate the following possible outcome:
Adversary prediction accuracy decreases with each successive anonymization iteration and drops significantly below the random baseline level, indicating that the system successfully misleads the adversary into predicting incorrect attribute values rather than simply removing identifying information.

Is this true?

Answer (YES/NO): NO